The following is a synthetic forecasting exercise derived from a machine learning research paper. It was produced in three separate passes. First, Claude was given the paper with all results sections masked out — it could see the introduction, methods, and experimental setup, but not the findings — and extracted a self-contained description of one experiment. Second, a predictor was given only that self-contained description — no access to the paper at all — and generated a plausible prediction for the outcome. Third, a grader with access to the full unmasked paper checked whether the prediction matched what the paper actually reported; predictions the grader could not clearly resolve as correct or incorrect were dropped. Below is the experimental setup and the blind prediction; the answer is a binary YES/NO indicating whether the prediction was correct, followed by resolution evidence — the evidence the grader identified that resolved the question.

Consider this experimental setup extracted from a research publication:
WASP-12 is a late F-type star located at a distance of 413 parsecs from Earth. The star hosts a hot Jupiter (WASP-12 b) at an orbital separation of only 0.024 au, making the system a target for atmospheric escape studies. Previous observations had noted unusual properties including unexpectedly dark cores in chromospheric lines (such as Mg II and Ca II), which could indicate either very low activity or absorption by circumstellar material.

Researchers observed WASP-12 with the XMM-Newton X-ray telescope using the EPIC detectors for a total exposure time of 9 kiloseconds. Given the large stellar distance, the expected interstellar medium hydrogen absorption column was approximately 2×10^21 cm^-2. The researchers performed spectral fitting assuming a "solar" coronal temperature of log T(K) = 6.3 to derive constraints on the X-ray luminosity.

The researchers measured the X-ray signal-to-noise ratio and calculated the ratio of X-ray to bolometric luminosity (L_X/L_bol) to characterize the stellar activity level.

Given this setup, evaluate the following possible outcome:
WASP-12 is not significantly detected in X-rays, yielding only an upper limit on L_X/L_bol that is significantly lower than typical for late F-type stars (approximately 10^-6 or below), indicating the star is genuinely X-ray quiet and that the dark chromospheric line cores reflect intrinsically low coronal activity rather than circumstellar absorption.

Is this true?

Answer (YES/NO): NO